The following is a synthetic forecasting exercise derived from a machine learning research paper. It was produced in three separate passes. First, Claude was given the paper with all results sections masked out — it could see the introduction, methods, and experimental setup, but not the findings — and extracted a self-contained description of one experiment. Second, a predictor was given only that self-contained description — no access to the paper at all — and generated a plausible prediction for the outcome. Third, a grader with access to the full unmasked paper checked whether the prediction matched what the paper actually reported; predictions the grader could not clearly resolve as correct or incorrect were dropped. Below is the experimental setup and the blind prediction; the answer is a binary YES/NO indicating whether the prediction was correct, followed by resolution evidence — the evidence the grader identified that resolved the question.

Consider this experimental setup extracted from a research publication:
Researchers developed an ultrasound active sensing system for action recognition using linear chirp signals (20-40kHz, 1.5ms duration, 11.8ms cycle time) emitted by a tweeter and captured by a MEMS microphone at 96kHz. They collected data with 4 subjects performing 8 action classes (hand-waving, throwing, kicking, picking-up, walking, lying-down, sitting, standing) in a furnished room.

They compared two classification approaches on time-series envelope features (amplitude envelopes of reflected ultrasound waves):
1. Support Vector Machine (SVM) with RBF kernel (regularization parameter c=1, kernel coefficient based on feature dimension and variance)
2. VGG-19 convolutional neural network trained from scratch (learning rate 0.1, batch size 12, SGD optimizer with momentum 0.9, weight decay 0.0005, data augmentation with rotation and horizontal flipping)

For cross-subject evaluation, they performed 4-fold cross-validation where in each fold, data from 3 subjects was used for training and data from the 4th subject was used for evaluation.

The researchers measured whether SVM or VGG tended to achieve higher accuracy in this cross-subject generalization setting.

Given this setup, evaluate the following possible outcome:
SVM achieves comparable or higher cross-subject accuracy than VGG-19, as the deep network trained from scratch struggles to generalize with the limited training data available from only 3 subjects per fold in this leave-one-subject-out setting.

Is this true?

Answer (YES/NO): NO